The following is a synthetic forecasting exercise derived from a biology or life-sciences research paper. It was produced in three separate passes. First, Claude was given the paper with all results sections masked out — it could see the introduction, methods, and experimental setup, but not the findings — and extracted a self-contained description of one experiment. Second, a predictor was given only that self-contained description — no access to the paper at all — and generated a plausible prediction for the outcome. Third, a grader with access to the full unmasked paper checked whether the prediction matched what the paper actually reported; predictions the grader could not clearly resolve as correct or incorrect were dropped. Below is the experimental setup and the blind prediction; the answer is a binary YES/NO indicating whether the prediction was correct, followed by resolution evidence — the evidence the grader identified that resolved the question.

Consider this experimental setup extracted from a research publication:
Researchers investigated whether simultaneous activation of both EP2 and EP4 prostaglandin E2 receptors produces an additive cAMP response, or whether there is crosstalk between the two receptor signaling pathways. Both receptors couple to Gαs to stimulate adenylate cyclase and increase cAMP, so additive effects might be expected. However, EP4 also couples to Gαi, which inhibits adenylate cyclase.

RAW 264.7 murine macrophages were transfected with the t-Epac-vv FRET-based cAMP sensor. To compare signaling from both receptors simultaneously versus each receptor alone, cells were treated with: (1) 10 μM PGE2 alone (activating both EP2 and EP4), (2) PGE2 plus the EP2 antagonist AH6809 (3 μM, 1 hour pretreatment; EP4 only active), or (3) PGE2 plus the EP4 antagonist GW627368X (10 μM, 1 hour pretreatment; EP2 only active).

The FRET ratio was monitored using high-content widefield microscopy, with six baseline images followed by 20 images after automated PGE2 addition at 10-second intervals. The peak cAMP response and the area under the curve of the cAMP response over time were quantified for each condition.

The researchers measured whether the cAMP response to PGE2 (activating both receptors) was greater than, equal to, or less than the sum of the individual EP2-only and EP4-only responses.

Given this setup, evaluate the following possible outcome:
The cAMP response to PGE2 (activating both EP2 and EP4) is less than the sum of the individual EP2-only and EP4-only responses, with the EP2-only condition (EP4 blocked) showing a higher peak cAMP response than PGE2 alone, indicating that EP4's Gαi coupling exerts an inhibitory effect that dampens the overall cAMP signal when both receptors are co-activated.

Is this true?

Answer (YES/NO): YES